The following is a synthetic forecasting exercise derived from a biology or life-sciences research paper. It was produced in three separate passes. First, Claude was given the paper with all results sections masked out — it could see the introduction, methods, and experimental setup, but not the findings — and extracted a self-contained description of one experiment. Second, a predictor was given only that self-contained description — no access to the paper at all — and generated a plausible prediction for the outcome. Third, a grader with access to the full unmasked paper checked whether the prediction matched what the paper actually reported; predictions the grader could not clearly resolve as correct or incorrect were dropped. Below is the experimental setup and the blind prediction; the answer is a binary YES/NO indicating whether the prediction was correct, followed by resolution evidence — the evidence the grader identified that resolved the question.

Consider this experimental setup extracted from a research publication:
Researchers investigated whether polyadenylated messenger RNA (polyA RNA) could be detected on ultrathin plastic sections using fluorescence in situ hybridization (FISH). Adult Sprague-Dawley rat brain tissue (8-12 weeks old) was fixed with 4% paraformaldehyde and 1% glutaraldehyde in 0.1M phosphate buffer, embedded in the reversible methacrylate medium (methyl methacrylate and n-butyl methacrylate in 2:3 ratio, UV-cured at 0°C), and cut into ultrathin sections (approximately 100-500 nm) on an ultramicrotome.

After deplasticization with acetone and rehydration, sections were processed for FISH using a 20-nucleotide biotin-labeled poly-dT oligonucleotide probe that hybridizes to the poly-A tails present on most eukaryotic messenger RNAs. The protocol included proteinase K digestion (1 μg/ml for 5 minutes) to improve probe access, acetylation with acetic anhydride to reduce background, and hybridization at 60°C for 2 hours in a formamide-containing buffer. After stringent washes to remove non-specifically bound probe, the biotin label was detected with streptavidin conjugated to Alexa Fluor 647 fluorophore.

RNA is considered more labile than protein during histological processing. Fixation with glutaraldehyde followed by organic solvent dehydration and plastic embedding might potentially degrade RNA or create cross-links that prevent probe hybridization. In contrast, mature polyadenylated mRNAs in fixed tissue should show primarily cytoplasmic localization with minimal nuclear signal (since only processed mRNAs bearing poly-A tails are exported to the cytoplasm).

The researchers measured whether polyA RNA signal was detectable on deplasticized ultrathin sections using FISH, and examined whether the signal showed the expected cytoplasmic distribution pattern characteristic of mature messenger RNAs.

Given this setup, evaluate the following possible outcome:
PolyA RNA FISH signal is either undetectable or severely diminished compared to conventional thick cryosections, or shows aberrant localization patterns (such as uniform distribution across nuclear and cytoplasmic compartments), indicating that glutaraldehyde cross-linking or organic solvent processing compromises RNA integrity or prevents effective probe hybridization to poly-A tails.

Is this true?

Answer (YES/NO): NO